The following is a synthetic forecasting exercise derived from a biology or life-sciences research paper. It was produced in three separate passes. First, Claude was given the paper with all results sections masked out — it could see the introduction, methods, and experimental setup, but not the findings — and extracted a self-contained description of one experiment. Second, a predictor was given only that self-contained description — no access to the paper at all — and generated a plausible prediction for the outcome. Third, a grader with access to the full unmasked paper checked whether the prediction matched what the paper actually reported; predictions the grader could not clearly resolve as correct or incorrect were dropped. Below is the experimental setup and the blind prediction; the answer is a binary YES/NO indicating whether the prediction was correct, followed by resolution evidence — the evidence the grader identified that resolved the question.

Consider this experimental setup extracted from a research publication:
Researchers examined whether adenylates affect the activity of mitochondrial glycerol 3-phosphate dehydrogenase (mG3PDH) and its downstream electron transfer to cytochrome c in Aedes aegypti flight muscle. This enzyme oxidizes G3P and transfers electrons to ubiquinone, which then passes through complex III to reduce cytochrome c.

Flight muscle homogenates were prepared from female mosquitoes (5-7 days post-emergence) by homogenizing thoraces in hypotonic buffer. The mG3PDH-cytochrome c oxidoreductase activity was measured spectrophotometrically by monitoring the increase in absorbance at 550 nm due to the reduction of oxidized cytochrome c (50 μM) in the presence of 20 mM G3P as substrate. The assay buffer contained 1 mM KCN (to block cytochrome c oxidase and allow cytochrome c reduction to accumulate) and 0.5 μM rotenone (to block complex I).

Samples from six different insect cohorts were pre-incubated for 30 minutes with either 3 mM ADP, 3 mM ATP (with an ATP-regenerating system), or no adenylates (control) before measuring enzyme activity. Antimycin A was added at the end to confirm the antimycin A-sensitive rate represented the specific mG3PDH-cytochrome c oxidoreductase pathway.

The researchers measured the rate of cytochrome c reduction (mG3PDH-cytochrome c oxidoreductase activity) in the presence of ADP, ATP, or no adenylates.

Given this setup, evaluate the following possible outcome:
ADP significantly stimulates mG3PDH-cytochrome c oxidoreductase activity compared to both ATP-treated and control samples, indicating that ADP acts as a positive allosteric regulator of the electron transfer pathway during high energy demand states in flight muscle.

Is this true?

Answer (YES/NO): NO